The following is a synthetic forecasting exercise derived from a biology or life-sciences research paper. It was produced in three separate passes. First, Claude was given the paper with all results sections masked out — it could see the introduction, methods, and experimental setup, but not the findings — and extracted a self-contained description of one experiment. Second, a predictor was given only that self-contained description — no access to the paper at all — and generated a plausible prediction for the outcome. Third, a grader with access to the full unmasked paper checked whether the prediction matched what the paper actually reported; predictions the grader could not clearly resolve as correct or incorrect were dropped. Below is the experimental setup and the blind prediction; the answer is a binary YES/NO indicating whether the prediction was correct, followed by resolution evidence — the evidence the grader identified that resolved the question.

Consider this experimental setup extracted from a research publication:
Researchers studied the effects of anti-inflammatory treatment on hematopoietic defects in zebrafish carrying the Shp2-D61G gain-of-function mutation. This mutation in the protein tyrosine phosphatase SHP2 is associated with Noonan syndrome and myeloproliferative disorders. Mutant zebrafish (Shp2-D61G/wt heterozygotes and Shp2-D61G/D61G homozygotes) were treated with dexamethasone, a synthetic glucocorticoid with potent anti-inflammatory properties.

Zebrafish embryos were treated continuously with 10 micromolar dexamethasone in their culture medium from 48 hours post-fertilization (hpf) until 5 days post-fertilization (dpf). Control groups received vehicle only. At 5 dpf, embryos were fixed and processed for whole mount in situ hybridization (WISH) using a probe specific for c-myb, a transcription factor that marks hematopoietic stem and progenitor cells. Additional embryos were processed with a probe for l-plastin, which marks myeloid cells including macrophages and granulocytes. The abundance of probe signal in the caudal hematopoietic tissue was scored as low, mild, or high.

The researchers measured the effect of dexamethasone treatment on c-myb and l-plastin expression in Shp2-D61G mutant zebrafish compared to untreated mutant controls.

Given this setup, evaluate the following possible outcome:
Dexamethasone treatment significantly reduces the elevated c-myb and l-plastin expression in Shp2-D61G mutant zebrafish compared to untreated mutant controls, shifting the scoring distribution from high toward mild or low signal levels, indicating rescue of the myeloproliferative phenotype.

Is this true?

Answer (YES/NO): YES